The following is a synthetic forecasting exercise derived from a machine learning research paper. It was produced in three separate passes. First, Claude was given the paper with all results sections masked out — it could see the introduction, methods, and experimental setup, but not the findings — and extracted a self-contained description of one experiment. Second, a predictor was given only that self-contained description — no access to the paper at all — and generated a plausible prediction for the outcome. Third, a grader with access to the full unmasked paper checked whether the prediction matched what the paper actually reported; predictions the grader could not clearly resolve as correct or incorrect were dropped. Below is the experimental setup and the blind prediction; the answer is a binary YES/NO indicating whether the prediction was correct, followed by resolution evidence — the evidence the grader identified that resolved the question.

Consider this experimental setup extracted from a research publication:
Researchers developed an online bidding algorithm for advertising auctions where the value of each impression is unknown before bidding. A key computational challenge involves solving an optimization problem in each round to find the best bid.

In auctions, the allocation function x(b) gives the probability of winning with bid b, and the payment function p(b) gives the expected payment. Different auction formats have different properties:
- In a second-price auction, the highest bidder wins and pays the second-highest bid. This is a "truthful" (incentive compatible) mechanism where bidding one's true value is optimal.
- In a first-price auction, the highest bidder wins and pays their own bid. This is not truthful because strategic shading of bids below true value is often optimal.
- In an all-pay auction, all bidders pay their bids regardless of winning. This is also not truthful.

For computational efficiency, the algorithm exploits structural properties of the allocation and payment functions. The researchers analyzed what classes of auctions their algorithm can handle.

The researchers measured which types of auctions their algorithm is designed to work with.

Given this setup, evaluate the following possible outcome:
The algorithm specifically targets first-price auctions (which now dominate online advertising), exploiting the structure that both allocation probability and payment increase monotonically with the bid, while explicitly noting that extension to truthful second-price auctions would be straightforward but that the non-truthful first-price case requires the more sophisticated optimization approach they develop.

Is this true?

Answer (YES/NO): NO